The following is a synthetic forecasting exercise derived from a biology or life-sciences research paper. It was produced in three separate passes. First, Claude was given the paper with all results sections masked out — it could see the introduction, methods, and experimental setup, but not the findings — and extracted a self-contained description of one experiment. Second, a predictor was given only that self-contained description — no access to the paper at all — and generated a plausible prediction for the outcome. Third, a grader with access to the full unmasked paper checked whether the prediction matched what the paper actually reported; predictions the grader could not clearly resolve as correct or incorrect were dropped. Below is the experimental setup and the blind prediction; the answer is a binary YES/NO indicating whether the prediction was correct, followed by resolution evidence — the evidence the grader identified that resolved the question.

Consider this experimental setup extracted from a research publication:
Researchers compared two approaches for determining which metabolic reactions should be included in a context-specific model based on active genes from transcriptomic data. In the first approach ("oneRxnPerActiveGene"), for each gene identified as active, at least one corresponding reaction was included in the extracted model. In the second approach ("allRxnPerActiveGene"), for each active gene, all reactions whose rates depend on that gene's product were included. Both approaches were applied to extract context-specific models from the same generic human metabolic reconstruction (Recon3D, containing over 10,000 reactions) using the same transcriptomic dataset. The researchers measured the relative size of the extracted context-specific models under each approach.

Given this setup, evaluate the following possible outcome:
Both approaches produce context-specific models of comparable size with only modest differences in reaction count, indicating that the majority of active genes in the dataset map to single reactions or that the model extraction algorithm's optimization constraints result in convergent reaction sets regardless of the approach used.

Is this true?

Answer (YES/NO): NO